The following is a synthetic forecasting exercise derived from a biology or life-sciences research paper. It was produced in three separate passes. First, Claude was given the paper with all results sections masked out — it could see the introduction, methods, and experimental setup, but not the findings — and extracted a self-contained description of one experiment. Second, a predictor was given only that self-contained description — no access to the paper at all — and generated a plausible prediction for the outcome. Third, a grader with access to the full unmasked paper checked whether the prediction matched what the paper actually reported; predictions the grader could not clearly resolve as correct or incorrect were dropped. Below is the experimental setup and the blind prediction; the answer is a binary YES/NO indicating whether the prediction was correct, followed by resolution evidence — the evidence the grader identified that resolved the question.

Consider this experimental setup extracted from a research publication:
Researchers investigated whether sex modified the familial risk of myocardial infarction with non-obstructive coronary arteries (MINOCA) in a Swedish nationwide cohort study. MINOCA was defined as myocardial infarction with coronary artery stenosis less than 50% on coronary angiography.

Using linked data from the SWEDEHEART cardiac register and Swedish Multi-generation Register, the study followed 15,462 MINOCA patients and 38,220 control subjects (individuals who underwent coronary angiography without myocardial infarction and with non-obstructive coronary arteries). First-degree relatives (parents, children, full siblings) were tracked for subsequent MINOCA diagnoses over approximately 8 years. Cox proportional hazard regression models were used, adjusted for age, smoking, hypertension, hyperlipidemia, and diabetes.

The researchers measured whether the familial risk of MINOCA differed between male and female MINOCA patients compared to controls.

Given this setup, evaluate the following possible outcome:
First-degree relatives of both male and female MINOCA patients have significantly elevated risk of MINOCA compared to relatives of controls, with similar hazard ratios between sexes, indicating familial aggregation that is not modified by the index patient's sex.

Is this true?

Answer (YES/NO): NO